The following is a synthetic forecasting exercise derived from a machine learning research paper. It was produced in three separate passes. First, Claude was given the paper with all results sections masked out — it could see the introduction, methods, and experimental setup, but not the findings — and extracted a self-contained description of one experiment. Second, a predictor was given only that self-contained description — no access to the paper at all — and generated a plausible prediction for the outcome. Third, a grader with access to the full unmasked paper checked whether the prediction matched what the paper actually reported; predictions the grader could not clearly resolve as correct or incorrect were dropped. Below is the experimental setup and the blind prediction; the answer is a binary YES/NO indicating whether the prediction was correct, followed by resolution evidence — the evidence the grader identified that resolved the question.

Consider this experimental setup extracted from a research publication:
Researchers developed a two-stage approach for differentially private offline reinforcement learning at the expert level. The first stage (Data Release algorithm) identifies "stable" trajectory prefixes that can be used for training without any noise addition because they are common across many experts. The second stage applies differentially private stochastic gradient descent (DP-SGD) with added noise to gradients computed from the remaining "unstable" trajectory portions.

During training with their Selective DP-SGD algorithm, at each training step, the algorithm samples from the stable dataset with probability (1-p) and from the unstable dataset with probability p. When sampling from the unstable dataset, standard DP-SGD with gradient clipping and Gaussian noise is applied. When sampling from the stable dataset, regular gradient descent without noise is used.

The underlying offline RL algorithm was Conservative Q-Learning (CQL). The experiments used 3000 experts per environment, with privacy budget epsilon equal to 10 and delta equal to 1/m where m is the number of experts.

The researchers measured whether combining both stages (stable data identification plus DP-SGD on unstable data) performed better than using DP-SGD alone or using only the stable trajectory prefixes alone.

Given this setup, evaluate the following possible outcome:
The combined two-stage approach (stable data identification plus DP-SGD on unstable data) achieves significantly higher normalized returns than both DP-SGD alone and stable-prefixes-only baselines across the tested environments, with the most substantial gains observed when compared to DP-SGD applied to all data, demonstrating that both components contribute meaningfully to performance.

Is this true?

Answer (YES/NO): NO